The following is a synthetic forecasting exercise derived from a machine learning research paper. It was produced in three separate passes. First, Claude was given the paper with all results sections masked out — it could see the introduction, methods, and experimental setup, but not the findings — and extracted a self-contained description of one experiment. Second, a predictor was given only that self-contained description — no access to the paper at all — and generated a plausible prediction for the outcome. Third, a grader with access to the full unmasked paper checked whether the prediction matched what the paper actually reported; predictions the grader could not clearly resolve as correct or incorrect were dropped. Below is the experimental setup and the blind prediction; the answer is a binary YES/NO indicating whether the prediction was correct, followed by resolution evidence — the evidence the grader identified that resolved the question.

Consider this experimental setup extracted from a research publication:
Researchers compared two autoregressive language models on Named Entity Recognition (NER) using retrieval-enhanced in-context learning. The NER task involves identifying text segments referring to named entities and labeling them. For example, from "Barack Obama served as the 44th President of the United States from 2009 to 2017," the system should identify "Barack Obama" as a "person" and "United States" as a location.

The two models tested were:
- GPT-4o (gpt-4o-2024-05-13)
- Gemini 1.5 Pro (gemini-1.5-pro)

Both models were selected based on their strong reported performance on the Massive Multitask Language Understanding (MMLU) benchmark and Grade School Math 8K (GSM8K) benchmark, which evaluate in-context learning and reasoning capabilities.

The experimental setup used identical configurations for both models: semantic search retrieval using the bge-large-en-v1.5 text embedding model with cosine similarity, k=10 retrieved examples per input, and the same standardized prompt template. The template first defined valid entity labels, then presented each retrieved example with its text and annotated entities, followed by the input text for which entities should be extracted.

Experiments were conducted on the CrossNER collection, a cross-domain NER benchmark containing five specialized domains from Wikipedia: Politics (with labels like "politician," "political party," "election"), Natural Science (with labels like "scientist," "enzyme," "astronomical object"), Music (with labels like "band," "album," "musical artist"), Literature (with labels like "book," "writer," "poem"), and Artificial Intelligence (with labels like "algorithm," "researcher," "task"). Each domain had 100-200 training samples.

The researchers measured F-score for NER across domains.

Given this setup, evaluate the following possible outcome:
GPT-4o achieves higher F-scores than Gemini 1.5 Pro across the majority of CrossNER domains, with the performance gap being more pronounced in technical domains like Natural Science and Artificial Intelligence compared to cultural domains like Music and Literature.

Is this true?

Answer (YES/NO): NO